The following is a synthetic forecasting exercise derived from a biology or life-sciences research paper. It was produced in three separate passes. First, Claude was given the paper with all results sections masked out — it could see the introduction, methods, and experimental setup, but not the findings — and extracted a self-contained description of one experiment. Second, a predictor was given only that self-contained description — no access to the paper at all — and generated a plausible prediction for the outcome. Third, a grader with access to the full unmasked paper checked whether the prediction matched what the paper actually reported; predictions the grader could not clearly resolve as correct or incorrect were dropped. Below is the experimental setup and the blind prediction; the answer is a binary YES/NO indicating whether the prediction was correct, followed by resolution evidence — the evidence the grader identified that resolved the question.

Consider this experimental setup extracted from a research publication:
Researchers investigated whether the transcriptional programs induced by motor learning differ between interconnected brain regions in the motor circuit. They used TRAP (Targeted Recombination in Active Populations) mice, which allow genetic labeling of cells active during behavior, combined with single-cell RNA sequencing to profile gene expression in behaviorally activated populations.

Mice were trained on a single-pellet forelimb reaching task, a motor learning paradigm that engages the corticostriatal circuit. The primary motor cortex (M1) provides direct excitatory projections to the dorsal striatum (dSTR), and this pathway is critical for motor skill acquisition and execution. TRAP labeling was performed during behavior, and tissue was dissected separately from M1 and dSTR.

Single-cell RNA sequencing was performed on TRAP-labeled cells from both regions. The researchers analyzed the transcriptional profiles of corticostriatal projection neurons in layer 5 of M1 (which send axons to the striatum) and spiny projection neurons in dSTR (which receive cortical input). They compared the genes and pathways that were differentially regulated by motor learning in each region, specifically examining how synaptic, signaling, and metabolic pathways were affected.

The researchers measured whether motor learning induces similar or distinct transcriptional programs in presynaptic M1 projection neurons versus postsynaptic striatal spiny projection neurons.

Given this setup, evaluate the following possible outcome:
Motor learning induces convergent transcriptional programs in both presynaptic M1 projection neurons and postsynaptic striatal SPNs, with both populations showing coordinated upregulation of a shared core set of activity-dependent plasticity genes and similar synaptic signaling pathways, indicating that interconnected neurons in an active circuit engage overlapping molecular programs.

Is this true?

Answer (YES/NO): NO